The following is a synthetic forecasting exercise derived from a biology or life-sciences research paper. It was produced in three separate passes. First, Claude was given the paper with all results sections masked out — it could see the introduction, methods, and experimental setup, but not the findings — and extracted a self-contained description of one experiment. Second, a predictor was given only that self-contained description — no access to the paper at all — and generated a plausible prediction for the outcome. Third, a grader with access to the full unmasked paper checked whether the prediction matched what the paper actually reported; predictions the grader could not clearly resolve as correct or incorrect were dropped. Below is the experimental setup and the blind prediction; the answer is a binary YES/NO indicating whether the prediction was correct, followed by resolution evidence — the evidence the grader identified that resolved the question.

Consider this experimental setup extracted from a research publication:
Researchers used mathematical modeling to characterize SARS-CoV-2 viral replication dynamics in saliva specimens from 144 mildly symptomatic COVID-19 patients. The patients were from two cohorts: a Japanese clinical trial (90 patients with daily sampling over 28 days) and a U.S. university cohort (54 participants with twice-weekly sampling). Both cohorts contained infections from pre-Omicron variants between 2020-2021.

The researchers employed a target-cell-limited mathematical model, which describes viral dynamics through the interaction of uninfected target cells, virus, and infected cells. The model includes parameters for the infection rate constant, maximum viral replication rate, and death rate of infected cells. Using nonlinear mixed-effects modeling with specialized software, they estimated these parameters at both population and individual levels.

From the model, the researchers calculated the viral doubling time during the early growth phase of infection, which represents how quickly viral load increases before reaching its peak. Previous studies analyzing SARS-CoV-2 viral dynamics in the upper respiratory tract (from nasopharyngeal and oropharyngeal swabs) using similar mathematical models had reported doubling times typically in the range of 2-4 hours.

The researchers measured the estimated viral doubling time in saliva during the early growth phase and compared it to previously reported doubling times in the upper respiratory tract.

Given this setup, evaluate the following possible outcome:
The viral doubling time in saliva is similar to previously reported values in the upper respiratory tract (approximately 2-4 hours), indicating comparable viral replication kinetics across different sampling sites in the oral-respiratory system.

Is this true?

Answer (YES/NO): NO